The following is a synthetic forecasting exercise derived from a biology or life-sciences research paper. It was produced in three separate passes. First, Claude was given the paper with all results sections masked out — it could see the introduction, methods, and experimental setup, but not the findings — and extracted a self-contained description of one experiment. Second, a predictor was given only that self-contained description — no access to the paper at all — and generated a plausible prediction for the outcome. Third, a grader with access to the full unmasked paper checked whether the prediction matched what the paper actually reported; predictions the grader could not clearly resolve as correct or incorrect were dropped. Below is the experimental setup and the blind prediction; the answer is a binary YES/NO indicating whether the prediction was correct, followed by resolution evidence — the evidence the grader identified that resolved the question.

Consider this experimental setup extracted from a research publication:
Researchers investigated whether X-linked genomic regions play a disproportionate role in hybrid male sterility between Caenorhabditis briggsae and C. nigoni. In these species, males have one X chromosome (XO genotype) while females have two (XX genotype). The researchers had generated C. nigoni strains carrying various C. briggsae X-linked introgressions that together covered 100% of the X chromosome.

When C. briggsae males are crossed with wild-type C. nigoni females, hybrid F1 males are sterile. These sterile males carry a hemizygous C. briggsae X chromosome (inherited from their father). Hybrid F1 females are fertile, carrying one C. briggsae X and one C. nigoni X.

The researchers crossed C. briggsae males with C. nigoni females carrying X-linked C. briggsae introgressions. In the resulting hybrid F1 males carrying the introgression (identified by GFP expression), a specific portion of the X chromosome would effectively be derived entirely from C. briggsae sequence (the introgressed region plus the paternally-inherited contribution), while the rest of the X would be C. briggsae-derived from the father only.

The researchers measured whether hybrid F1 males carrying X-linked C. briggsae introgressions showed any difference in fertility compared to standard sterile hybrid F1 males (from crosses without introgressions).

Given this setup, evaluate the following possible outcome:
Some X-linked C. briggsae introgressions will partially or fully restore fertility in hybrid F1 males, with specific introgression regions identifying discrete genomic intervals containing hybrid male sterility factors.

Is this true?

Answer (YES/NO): YES